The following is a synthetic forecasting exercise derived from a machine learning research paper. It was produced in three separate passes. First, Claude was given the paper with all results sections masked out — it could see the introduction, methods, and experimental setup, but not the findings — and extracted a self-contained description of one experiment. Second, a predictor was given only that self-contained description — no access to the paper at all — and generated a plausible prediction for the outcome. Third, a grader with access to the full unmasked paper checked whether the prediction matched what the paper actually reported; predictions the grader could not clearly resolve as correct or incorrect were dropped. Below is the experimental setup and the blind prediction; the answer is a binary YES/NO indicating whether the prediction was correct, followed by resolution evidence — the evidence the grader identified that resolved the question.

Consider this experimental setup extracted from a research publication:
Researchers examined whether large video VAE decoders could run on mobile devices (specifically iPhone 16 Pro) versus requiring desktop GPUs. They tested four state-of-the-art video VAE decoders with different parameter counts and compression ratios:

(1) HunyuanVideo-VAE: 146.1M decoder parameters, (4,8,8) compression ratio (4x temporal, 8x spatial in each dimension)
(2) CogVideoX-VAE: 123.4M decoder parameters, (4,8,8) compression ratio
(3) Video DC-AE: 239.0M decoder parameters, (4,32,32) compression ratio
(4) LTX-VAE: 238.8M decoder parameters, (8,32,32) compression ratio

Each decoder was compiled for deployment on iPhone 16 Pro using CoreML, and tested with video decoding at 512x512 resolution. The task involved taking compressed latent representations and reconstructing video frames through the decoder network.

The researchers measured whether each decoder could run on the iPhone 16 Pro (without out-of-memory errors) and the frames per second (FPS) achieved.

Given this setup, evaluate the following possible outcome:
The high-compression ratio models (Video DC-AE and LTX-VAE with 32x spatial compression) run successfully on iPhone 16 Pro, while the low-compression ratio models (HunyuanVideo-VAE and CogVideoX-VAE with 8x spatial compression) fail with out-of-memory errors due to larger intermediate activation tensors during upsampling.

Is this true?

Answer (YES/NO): NO